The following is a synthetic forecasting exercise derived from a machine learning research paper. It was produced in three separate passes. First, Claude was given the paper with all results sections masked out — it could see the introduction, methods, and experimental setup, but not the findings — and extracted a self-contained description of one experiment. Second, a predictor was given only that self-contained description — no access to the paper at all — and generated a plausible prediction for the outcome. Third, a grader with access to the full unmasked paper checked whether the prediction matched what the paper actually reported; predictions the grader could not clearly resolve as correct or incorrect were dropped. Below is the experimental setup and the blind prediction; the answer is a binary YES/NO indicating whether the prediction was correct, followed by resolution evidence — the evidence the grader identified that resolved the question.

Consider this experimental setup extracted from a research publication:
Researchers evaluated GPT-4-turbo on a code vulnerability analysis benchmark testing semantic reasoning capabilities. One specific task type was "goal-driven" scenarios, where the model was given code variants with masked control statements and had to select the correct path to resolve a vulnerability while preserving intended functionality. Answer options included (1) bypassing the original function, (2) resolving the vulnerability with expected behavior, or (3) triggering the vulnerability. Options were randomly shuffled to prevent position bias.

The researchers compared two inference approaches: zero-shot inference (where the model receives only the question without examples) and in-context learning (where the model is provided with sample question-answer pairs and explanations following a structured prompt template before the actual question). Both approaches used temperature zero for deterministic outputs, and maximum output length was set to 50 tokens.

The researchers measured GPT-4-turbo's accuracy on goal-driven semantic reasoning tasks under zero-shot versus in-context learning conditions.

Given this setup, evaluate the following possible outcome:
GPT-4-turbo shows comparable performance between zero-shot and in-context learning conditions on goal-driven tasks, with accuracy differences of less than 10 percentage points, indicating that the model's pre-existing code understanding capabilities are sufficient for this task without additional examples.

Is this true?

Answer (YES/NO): NO